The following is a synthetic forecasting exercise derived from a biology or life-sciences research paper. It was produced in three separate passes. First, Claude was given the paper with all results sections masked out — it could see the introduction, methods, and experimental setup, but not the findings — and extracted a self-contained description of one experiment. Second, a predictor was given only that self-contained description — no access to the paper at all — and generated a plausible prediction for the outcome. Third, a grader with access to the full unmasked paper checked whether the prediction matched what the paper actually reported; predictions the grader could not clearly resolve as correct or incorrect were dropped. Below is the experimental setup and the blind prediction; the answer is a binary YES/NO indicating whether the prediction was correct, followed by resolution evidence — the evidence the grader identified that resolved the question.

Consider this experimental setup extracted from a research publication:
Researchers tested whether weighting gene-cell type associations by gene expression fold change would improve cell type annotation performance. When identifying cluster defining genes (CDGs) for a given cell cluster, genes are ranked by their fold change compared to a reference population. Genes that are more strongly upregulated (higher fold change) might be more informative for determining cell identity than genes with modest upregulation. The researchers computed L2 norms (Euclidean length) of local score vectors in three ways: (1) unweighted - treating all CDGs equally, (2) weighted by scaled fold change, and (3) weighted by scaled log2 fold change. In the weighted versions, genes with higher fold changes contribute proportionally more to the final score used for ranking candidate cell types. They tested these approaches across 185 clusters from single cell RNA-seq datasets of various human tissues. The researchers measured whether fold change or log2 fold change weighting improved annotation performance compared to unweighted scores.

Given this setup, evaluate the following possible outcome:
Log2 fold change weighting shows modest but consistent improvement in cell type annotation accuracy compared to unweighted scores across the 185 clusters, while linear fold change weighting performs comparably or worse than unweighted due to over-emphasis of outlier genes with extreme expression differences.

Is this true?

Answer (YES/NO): NO